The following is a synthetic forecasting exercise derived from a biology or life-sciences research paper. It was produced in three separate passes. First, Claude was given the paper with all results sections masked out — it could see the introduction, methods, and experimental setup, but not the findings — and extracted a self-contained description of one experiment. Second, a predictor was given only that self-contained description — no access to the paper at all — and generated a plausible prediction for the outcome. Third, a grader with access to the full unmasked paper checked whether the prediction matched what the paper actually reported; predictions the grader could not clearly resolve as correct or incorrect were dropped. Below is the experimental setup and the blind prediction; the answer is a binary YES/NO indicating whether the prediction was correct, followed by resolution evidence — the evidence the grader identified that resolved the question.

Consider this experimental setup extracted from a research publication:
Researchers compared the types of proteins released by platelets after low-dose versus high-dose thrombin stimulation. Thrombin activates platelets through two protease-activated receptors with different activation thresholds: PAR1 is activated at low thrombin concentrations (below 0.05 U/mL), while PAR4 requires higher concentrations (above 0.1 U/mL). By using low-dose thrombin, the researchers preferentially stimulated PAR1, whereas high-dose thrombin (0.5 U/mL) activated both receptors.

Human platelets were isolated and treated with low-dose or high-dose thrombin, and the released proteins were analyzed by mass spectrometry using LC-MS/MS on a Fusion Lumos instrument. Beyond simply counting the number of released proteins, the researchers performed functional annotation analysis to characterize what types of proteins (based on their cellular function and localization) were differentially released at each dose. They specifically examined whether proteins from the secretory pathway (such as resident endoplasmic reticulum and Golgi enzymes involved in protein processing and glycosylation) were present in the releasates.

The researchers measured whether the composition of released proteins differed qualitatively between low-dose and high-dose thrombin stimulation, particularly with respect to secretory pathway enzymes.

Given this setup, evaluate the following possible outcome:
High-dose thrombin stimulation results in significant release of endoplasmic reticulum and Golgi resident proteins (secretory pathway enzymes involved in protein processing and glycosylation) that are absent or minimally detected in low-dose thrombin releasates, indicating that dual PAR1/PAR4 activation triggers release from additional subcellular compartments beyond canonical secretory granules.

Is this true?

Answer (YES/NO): YES